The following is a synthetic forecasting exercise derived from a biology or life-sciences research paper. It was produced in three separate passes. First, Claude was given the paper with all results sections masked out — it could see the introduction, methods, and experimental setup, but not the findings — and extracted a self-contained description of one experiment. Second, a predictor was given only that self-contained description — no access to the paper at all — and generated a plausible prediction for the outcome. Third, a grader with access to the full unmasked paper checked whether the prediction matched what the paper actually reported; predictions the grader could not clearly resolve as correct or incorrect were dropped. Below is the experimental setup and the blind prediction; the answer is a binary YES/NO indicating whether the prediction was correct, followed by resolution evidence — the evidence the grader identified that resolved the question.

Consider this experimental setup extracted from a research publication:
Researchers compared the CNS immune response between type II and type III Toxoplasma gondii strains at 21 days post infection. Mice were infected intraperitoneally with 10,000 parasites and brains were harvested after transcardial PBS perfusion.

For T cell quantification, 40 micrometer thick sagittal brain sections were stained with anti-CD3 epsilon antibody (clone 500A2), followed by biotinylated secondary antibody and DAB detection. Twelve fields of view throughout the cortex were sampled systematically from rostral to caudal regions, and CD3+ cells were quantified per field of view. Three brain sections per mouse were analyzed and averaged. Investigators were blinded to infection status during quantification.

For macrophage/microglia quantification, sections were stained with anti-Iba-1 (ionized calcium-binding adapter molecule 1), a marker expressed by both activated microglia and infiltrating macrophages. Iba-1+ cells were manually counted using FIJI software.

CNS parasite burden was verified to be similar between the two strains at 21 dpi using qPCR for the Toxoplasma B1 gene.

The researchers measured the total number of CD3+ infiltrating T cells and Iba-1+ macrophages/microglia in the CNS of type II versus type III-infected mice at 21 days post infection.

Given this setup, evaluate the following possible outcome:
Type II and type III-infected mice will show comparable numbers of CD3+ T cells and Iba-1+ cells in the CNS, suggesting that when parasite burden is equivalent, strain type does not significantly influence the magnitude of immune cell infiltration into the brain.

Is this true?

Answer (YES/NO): NO